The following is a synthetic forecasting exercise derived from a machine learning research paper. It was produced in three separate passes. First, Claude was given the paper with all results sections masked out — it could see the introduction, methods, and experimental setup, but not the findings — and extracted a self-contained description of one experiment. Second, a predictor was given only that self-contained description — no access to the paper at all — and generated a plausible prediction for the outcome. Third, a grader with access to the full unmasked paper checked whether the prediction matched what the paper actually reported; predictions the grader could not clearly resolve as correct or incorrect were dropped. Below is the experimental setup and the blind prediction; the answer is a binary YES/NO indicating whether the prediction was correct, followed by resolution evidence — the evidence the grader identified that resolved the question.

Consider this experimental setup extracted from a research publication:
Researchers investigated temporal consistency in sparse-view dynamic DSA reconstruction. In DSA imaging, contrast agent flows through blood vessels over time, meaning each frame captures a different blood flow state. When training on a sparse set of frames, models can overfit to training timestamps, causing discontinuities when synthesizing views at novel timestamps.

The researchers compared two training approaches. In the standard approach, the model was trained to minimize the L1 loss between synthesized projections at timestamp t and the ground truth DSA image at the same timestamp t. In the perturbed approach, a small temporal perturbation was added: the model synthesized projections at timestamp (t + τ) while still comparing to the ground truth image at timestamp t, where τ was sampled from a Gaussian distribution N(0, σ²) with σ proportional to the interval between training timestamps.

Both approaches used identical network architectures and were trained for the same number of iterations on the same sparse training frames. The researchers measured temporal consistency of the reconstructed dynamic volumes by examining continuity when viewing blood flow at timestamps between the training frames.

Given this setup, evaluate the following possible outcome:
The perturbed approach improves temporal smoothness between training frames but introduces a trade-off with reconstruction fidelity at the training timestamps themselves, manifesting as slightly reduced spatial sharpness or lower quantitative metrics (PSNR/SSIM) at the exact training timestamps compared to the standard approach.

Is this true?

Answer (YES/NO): NO